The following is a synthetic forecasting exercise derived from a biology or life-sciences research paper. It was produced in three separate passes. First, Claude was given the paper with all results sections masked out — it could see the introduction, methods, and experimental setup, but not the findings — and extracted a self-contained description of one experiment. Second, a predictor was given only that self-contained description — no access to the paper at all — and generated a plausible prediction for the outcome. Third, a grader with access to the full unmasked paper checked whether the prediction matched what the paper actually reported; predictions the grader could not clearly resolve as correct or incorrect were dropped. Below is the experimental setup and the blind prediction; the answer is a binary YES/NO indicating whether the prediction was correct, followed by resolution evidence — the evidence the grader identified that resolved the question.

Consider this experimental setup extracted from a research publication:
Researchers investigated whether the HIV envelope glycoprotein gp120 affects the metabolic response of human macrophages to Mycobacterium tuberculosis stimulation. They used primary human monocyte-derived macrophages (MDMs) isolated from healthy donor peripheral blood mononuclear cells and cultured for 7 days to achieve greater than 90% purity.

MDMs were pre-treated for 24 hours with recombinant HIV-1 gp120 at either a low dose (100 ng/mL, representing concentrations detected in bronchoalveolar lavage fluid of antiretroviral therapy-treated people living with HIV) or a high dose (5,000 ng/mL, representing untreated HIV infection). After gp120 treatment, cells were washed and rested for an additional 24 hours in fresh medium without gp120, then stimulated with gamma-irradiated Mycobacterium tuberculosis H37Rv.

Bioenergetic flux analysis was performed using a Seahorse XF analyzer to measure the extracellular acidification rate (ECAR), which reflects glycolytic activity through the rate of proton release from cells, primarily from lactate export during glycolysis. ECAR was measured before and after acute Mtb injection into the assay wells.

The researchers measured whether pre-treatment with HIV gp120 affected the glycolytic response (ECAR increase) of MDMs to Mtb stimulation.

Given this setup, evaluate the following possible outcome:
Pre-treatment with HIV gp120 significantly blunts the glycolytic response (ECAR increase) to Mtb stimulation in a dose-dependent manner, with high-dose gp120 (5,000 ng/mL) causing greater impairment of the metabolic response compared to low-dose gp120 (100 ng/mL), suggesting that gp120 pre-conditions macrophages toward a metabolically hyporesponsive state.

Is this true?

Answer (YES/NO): NO